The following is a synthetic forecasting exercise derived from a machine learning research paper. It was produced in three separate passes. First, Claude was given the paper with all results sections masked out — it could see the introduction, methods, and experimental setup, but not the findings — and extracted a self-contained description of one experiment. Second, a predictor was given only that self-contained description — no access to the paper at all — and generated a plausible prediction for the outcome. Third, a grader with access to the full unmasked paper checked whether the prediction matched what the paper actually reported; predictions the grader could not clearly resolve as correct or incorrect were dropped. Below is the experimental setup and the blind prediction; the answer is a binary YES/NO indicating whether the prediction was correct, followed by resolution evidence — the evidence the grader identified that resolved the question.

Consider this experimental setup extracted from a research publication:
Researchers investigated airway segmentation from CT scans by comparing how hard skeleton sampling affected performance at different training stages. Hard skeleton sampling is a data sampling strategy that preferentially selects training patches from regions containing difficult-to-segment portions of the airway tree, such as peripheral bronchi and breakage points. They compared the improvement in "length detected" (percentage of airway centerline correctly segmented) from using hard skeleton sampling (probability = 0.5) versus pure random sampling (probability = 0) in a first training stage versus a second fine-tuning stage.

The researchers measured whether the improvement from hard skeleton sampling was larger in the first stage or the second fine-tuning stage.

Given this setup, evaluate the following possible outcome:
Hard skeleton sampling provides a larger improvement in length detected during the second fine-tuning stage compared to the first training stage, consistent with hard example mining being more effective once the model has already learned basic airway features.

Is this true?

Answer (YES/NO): YES